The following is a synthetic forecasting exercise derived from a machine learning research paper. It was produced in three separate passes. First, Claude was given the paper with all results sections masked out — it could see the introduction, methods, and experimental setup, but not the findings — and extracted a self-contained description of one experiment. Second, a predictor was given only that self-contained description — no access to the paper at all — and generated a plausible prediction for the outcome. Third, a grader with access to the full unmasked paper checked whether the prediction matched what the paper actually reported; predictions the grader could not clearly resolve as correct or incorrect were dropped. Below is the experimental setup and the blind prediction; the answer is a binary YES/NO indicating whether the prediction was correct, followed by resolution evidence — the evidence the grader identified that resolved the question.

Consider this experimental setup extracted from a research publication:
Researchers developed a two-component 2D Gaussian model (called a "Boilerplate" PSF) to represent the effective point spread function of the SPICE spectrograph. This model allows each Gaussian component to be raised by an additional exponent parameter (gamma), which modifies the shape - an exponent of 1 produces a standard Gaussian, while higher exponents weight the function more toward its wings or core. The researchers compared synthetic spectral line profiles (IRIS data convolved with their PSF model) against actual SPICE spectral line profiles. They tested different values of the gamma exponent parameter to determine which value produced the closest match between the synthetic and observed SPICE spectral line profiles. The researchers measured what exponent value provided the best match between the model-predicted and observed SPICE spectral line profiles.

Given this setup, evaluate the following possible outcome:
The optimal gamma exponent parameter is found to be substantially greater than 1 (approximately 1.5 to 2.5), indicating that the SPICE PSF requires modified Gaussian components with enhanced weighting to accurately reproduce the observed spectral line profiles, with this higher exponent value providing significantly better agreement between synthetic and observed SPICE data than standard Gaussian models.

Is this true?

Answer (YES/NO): YES